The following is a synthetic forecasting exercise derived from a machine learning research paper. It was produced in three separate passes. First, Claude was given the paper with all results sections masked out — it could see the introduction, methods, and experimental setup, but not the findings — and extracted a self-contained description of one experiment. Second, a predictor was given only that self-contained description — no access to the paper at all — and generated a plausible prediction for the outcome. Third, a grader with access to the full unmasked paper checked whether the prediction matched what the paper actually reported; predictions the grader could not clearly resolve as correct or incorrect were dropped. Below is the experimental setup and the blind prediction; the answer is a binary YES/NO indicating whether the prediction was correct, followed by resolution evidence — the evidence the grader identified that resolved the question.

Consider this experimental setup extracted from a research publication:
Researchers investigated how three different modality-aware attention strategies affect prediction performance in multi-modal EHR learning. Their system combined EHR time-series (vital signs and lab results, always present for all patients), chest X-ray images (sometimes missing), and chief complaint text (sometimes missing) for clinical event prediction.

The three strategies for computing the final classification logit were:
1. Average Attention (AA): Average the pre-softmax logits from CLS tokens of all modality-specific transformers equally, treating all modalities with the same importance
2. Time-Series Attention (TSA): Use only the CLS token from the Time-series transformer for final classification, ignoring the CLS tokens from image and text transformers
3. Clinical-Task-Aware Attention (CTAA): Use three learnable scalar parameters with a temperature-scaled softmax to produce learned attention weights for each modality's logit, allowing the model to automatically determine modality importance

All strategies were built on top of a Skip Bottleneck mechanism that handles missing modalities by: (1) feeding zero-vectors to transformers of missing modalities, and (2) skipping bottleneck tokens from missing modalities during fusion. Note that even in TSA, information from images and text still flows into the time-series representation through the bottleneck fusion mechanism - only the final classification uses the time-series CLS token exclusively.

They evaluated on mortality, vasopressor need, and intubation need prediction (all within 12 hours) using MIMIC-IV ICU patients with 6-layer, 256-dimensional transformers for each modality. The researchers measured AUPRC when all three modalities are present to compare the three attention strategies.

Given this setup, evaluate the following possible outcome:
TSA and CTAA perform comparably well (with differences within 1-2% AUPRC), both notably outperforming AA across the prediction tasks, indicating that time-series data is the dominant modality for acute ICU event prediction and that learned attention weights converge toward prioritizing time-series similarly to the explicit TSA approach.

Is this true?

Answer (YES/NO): NO